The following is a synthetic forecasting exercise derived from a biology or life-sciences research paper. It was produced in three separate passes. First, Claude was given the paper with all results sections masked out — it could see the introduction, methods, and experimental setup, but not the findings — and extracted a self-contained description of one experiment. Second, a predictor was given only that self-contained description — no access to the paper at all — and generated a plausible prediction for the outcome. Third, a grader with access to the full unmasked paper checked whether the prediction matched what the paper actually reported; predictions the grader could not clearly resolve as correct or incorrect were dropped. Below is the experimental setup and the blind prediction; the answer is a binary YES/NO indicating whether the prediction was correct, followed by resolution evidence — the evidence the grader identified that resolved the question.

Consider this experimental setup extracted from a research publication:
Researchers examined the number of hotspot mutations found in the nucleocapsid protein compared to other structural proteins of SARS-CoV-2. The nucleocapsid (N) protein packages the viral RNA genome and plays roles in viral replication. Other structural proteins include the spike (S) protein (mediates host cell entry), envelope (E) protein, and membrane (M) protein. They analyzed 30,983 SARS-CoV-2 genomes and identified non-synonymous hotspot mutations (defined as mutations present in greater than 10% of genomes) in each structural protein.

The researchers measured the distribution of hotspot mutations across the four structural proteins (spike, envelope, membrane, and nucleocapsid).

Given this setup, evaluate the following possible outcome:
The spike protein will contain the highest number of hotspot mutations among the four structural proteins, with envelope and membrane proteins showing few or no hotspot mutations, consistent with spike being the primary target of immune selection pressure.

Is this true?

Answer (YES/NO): NO